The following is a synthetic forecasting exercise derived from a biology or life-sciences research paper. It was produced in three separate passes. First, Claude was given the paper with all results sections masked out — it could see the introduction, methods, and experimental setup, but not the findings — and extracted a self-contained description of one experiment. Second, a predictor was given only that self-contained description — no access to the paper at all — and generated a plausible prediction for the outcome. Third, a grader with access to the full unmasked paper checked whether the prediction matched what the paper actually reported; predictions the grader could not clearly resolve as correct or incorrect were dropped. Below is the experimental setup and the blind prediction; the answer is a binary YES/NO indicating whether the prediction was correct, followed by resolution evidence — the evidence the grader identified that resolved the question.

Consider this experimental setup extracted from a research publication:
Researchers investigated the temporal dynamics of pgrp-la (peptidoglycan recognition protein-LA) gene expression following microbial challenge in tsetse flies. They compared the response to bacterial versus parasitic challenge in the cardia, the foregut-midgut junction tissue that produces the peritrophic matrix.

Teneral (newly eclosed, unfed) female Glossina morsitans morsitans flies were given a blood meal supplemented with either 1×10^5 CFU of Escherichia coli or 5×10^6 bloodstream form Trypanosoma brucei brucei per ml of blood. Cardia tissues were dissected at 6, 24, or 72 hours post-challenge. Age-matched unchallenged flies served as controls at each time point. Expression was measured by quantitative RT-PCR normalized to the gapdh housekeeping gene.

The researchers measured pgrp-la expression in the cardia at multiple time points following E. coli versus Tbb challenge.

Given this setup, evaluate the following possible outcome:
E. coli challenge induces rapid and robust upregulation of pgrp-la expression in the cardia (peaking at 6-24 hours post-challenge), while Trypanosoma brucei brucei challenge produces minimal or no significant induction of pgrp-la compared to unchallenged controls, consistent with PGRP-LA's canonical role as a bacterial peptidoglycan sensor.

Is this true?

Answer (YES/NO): NO